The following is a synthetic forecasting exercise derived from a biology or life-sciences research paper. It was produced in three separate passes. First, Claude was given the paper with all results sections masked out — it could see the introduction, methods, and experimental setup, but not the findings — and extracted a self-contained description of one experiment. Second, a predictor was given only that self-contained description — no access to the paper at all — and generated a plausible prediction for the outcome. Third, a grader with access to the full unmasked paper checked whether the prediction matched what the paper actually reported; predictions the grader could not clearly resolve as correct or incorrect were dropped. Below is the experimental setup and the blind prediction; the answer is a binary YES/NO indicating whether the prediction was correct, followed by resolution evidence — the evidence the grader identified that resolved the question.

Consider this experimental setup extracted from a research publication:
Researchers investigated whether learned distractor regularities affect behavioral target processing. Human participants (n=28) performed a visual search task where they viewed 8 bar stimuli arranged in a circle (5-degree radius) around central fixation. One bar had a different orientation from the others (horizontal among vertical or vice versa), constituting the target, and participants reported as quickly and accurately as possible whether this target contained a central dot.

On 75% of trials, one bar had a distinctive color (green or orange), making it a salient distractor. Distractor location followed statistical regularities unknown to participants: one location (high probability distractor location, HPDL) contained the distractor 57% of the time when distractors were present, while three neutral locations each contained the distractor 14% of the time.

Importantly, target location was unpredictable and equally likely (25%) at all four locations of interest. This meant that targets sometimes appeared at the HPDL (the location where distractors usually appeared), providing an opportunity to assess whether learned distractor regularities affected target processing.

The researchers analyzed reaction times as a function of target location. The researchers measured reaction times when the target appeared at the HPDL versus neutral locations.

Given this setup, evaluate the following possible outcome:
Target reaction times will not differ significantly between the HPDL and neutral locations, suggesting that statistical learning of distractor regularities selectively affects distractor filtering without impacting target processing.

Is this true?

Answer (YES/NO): YES